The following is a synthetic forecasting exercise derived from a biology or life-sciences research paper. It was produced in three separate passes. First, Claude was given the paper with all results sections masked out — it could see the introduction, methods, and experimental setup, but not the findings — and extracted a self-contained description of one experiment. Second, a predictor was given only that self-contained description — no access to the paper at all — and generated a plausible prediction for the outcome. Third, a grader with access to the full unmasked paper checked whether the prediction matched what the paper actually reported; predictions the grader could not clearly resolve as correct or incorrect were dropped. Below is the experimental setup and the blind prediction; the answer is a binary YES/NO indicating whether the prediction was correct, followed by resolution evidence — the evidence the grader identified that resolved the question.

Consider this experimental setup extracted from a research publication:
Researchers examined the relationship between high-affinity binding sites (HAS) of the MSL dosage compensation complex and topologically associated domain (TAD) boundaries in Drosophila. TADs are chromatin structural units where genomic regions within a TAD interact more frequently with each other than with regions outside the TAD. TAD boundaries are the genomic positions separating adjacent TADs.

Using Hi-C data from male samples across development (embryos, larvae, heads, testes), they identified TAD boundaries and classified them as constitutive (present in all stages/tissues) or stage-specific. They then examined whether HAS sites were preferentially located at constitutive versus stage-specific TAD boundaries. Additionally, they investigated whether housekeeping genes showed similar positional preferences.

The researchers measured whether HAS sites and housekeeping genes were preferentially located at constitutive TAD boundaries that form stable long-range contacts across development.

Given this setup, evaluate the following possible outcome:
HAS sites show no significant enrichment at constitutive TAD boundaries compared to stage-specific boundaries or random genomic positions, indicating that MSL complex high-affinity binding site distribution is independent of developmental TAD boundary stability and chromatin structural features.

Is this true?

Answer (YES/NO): NO